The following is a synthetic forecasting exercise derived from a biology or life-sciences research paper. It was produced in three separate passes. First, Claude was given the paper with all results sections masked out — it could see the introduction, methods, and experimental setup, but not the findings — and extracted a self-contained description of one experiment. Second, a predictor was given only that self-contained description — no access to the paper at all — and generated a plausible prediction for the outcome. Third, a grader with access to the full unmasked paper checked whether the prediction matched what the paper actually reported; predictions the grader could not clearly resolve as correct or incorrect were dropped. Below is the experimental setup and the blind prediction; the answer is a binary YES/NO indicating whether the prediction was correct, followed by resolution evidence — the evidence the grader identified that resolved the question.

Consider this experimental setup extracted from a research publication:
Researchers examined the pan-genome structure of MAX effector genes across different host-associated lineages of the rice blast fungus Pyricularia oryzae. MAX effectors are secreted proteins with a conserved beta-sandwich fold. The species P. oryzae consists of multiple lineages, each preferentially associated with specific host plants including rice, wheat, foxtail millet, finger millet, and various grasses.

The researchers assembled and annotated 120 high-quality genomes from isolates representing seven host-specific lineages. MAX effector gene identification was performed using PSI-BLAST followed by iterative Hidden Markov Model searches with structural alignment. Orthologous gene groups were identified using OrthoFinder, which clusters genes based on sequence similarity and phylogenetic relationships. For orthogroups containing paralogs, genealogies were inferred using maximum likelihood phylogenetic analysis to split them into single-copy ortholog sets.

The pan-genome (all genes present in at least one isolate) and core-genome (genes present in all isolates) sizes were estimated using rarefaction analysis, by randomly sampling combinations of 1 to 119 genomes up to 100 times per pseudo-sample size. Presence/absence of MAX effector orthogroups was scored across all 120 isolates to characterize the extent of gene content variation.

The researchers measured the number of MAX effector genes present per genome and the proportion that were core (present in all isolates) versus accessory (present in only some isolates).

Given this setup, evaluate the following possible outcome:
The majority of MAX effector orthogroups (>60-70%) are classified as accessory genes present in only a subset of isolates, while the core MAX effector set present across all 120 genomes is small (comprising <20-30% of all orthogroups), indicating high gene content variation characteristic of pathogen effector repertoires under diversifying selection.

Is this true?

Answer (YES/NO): YES